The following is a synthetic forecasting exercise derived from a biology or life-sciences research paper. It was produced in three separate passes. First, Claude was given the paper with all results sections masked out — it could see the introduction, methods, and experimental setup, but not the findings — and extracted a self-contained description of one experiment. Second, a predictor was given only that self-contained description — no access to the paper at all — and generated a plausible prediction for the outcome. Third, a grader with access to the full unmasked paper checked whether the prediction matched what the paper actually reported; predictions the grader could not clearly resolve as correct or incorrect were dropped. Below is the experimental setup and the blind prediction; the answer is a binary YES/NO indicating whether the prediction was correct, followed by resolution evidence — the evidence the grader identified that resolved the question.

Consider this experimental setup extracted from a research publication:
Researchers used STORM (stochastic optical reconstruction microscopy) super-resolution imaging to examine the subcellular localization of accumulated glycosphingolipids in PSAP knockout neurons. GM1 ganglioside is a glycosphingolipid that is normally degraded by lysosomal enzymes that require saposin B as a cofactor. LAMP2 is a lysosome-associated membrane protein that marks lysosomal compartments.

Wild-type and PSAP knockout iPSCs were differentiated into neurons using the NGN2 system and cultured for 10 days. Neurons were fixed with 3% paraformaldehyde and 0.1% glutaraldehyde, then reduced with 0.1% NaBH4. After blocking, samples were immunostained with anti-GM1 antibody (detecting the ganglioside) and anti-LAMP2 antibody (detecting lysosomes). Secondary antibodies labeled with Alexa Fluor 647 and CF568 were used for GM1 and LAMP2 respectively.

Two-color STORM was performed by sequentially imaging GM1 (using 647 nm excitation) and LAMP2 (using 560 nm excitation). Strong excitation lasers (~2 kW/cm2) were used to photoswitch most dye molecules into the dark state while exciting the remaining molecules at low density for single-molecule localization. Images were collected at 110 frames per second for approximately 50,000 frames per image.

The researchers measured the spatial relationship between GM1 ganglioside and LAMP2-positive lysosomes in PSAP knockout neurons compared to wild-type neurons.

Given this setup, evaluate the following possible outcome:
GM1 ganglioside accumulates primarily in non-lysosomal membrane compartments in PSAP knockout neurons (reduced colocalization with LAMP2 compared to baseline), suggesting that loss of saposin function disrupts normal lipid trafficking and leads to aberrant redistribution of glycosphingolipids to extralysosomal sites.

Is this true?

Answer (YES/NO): NO